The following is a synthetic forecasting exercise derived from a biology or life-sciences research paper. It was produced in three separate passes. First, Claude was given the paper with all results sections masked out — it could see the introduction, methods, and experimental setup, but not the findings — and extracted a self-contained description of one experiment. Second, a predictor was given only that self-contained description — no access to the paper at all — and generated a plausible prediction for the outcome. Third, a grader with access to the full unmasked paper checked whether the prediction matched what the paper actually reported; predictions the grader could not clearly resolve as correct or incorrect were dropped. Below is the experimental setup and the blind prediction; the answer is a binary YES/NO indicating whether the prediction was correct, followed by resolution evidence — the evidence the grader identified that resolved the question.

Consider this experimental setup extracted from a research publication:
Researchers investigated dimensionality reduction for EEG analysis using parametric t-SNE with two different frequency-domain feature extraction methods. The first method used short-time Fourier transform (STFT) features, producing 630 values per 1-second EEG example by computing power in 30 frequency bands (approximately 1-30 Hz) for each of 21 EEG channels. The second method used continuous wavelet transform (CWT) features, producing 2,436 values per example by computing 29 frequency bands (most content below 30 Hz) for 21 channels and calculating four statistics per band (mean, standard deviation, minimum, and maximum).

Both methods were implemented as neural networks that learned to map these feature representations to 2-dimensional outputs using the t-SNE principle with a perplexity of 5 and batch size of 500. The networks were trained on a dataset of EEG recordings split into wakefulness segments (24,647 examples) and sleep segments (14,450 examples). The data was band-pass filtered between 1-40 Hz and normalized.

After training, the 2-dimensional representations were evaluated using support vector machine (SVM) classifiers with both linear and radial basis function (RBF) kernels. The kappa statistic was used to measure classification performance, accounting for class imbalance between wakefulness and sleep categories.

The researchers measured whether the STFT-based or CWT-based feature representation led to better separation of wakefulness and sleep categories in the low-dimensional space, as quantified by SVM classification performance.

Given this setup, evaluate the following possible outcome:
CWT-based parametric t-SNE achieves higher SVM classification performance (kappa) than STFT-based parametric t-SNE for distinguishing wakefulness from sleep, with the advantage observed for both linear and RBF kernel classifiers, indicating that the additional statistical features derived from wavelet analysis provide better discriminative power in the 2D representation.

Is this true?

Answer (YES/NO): NO